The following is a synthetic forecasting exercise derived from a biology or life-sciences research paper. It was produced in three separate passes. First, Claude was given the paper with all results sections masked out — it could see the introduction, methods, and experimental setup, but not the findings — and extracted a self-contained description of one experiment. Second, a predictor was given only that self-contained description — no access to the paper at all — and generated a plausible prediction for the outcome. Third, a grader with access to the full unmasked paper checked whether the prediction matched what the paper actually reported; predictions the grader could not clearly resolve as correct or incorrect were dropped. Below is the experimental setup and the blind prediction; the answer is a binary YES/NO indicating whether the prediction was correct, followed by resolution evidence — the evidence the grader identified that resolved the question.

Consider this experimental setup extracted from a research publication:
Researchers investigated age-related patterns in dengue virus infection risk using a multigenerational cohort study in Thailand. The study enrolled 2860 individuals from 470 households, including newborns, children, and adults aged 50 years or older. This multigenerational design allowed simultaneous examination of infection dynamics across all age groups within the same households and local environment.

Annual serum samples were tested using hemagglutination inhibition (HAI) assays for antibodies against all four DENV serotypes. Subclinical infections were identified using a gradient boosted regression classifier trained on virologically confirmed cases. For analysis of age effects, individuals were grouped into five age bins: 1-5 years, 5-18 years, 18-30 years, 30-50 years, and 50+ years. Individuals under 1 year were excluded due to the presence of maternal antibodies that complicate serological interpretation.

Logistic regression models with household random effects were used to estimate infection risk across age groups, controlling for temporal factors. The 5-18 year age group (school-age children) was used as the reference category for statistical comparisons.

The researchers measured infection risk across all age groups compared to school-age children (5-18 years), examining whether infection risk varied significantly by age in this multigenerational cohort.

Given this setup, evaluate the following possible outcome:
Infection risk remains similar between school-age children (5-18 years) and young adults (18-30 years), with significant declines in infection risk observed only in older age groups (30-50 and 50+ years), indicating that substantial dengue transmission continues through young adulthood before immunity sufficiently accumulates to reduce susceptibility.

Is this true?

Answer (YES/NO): YES